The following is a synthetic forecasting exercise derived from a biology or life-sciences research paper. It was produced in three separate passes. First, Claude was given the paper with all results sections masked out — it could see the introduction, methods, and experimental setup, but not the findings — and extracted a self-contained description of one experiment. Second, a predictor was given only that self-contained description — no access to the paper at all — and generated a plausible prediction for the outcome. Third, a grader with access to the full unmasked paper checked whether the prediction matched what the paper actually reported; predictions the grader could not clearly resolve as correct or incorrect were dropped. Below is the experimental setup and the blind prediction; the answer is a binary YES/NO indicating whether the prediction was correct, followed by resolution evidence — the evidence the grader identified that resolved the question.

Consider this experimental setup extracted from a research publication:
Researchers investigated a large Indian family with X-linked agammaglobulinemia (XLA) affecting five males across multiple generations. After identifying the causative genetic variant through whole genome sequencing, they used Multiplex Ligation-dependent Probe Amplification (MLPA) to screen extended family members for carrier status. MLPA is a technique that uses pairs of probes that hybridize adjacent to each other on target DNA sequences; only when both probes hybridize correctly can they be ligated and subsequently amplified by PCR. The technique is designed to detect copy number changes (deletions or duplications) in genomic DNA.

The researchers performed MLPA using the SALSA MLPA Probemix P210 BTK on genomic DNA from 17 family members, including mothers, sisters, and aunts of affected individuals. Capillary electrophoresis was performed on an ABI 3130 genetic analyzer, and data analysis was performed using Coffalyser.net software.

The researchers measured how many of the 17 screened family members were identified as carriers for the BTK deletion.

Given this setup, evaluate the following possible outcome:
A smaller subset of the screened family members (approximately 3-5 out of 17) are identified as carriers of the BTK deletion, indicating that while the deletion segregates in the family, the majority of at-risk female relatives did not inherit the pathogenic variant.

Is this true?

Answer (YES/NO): NO